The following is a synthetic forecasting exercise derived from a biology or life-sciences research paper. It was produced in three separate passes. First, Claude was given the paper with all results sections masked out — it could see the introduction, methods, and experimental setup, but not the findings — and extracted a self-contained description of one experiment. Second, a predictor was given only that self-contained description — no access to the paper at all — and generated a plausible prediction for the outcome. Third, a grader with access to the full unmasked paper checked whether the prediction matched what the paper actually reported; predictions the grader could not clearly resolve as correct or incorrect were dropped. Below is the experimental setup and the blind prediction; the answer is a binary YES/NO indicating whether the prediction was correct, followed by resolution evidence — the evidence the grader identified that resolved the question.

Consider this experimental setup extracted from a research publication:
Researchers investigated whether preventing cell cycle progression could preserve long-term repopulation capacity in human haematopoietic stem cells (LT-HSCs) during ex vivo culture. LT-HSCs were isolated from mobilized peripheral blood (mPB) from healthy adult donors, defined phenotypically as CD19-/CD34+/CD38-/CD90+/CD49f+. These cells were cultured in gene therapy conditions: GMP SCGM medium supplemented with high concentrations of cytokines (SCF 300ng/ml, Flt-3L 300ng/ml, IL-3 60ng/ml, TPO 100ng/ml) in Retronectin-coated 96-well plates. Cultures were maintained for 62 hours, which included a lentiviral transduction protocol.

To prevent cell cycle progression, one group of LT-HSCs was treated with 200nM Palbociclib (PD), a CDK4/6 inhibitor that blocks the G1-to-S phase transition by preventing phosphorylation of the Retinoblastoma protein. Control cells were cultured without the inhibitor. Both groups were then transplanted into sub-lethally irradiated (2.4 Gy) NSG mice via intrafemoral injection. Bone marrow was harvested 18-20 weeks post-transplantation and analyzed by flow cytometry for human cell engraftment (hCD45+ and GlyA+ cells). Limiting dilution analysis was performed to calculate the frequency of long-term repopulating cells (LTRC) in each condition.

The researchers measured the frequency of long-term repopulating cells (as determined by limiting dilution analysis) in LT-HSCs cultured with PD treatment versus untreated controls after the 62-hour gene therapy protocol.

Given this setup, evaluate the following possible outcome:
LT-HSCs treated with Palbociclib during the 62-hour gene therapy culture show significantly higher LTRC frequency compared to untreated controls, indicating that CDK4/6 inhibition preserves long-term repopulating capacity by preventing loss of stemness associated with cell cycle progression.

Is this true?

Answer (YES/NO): NO